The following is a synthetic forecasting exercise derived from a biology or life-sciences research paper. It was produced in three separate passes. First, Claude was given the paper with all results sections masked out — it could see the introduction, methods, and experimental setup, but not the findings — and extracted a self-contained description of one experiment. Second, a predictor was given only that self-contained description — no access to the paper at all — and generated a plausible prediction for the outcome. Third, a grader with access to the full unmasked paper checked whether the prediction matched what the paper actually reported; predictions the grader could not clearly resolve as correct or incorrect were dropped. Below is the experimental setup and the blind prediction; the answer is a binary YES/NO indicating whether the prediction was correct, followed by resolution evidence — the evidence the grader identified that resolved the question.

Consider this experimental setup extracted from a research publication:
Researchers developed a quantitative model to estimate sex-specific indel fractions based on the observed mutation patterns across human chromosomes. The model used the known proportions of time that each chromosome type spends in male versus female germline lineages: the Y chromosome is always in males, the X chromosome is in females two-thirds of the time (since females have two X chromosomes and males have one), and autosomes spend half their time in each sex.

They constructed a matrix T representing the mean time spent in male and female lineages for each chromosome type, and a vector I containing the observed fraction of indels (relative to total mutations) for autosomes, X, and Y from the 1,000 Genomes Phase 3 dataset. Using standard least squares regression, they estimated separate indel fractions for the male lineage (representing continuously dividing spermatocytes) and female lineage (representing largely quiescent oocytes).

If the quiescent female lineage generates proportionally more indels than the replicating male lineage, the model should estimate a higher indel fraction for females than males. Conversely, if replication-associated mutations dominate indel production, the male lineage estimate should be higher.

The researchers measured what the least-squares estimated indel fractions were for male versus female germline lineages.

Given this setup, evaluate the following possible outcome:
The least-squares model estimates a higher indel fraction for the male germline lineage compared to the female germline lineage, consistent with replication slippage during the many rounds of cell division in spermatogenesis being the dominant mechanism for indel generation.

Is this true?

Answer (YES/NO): NO